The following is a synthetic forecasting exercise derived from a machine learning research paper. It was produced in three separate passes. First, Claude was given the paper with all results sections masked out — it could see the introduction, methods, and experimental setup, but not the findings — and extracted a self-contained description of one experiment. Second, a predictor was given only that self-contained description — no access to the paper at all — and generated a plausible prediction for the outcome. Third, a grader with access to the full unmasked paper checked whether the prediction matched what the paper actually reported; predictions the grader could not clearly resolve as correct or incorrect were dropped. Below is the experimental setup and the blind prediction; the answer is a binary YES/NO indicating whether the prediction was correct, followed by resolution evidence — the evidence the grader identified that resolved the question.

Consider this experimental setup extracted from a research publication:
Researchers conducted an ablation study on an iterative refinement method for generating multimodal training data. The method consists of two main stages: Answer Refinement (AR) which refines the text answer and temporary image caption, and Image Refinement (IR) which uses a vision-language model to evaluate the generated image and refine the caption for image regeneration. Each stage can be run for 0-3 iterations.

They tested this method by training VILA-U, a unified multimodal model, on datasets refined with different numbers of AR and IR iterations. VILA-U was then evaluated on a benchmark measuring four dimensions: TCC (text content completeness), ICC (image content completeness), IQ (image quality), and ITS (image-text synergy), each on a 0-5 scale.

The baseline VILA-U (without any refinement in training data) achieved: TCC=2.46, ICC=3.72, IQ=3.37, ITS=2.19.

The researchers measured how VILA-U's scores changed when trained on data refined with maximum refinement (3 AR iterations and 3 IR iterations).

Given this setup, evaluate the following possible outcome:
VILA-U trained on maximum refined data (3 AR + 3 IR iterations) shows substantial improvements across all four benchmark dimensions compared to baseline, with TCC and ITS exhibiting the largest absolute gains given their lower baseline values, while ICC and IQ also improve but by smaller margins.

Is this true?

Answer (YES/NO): NO